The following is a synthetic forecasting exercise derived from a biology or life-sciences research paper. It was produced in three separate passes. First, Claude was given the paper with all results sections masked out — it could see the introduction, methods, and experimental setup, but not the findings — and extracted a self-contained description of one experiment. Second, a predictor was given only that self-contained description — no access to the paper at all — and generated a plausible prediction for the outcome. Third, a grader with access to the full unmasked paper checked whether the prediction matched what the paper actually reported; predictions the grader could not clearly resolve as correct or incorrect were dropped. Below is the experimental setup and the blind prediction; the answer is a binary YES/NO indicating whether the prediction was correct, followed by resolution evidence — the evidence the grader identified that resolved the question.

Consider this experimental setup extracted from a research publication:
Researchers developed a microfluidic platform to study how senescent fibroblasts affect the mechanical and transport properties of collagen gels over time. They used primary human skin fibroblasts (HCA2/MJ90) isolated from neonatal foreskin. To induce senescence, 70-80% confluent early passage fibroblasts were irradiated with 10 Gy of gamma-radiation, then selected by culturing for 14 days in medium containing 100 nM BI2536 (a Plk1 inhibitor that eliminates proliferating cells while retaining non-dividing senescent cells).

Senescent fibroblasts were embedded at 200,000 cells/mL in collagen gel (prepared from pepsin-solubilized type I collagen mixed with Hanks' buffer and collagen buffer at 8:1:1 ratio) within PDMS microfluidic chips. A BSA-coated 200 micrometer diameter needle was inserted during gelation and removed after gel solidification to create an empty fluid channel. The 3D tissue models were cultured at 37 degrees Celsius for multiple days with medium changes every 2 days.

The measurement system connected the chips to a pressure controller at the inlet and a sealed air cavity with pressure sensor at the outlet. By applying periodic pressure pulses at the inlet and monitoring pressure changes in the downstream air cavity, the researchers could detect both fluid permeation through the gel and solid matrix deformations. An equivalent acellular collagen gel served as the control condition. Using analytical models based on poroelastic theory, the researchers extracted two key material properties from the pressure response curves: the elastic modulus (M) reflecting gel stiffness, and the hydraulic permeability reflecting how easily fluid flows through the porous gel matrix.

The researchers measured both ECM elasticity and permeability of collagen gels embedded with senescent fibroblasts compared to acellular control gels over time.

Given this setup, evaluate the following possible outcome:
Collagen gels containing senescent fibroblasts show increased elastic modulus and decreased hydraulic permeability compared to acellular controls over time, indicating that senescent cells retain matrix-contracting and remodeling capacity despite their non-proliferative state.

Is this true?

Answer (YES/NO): NO